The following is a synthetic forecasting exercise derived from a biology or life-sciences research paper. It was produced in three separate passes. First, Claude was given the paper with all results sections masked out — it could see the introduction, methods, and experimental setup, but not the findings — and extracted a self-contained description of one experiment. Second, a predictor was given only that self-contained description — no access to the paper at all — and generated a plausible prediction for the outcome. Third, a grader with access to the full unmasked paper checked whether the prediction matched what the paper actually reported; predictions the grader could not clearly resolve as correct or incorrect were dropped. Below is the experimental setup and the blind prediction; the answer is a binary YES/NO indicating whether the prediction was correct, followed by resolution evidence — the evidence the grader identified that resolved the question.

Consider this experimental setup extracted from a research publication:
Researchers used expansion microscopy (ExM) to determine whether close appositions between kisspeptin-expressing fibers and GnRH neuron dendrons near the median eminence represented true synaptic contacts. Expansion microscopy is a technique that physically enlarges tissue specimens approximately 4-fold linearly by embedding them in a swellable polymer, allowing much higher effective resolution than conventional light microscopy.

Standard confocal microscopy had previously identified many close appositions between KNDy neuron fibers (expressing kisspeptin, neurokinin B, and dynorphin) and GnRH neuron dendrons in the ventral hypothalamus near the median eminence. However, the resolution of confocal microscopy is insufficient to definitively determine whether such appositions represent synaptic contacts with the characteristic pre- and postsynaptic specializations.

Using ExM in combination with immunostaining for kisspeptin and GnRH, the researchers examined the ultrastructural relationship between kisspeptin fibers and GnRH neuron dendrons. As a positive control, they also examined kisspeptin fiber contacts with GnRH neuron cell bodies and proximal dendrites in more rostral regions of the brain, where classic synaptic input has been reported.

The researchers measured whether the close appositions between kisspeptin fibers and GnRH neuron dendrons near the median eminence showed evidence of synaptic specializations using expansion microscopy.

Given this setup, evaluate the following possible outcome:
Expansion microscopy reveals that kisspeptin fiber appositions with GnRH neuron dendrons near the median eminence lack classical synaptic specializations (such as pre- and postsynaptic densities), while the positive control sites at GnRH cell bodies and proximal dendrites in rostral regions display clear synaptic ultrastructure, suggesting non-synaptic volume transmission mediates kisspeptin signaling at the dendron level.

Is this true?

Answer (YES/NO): YES